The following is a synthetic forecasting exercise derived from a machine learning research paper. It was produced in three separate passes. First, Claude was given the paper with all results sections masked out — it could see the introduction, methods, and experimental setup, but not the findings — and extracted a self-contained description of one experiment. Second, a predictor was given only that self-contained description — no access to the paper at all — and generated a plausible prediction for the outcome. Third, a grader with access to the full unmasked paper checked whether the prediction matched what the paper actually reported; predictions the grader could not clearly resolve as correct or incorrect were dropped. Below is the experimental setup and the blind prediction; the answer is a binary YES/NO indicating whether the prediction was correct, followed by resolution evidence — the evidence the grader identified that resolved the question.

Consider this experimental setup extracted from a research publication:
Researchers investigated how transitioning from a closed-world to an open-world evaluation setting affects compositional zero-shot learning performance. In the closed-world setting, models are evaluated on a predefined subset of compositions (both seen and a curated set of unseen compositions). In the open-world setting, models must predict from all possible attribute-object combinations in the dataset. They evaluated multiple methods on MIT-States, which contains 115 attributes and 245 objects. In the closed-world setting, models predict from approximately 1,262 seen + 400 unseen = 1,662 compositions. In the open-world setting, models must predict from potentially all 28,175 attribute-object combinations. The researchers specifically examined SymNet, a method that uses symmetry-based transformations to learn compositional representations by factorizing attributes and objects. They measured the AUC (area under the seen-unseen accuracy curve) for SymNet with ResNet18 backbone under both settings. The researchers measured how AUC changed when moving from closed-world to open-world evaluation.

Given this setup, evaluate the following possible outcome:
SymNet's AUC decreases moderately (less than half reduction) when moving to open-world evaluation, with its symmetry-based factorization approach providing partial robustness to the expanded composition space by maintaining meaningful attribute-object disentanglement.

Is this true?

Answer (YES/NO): NO